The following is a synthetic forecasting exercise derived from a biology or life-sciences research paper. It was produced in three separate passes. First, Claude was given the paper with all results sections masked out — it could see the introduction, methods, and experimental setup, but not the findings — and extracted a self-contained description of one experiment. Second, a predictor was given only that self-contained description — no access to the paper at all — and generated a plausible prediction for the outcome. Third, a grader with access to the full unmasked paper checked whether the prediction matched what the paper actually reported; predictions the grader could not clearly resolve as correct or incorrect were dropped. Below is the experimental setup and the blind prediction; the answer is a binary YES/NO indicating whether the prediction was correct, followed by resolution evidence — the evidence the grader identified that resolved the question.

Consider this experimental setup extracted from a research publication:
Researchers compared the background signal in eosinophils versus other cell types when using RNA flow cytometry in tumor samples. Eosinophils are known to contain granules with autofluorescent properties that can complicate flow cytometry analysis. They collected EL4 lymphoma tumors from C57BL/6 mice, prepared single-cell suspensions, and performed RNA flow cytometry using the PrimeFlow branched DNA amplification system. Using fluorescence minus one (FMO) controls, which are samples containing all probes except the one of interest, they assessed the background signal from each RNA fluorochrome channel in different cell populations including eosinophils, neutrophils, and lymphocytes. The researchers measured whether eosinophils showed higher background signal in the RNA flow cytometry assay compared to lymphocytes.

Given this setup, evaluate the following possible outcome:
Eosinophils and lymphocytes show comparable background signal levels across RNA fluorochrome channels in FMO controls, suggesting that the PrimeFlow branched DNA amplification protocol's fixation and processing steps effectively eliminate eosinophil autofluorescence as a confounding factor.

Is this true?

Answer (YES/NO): NO